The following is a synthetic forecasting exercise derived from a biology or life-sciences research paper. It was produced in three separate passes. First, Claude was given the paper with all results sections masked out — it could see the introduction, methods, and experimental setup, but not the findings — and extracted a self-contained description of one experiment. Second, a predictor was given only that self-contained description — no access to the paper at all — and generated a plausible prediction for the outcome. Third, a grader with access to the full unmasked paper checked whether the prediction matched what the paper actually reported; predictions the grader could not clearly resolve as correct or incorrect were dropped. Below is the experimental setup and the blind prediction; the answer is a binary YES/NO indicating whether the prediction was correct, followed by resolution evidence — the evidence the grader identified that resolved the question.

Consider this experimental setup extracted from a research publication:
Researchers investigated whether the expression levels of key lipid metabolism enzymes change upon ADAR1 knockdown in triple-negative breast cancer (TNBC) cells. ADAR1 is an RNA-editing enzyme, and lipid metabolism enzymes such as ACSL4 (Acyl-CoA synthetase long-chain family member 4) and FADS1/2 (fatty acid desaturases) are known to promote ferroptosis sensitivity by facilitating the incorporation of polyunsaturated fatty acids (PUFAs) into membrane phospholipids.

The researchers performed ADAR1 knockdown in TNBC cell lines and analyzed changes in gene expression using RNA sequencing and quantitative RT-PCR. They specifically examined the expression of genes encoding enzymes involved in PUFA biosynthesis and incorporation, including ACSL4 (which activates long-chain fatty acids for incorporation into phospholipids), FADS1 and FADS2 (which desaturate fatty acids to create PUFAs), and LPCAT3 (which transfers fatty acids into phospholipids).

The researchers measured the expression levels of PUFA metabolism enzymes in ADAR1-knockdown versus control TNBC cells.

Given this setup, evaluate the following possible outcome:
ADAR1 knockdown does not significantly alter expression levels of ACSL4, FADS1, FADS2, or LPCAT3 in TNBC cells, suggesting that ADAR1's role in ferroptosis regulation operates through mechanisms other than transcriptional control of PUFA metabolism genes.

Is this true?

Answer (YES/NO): YES